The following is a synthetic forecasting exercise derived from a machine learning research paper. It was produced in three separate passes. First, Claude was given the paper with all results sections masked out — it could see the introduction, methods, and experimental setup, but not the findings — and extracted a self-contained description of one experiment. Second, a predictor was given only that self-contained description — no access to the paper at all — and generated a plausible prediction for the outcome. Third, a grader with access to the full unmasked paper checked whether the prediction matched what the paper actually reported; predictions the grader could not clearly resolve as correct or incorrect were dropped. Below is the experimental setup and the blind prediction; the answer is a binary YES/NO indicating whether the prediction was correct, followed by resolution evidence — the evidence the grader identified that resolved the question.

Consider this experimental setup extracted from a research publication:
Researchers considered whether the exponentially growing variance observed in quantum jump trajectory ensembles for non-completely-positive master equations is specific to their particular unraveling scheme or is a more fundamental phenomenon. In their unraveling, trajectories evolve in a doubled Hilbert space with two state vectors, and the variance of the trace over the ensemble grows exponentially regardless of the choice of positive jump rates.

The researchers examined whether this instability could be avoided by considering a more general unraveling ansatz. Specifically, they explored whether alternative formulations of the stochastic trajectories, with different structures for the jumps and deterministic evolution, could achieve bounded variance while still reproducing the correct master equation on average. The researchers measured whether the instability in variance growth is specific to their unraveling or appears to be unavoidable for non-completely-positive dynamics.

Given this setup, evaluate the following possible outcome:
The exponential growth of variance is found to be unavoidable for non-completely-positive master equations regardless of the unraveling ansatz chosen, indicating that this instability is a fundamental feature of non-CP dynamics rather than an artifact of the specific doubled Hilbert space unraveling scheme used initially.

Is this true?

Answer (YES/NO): YES